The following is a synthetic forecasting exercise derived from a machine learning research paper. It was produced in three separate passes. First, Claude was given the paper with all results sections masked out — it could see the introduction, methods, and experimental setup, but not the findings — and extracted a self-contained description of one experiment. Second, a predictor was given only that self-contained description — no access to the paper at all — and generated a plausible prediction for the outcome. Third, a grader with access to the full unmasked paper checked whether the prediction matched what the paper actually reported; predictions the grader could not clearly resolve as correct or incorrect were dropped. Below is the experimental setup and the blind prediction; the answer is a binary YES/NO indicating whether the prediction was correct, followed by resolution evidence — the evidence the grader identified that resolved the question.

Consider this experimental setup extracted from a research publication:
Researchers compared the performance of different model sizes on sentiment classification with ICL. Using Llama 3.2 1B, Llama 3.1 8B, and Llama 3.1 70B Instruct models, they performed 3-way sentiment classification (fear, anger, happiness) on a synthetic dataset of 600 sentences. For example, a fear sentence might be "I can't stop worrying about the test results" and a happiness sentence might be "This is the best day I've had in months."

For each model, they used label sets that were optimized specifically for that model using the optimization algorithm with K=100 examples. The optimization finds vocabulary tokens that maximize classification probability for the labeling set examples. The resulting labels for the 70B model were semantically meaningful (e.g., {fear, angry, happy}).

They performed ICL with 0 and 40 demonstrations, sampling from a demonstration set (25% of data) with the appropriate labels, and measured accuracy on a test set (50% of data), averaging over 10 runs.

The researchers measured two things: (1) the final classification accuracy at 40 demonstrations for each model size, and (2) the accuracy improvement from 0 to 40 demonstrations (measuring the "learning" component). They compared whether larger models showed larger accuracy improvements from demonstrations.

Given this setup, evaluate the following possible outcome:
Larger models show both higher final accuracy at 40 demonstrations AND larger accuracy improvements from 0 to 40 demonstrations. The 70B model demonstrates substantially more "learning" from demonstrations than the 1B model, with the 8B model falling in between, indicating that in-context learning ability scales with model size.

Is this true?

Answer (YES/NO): NO